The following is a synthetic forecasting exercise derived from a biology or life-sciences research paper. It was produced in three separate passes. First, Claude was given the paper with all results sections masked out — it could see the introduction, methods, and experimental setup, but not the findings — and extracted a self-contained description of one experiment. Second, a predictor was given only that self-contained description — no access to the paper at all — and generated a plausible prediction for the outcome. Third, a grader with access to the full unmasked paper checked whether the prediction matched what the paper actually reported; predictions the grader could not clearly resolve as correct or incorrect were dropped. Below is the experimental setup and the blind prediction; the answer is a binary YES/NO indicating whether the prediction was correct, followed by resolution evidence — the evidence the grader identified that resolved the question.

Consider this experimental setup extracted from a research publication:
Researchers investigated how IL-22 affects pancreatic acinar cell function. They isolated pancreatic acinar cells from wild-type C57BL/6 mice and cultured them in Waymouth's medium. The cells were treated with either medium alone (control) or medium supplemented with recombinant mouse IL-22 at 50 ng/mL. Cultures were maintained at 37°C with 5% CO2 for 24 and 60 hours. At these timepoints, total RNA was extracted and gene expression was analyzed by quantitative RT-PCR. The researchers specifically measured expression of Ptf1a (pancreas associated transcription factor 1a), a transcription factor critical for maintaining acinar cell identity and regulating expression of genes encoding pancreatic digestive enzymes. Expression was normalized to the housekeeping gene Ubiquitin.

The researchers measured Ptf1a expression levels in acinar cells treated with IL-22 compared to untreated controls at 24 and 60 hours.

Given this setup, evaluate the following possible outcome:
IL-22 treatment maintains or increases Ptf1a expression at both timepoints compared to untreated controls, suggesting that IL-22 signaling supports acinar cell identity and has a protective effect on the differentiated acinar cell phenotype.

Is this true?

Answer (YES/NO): NO